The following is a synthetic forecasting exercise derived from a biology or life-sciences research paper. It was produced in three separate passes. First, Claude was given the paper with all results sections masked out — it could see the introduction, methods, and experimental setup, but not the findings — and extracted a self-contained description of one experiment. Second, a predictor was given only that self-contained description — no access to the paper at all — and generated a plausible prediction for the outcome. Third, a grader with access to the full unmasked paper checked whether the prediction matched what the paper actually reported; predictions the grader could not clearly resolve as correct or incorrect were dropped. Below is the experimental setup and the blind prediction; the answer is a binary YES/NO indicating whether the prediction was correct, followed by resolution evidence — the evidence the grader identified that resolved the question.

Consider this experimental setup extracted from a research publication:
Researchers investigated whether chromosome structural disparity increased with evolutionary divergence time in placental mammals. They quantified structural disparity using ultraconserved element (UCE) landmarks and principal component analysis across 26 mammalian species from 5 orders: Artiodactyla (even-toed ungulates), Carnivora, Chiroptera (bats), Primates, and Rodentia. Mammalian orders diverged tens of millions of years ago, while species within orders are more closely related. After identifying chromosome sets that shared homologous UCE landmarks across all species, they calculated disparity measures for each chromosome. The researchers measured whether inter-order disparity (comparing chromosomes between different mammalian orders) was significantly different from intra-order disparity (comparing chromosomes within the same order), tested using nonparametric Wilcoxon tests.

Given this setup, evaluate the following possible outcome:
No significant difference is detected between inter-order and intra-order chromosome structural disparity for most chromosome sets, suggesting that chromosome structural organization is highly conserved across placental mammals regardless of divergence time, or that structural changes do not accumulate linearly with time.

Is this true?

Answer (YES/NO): NO